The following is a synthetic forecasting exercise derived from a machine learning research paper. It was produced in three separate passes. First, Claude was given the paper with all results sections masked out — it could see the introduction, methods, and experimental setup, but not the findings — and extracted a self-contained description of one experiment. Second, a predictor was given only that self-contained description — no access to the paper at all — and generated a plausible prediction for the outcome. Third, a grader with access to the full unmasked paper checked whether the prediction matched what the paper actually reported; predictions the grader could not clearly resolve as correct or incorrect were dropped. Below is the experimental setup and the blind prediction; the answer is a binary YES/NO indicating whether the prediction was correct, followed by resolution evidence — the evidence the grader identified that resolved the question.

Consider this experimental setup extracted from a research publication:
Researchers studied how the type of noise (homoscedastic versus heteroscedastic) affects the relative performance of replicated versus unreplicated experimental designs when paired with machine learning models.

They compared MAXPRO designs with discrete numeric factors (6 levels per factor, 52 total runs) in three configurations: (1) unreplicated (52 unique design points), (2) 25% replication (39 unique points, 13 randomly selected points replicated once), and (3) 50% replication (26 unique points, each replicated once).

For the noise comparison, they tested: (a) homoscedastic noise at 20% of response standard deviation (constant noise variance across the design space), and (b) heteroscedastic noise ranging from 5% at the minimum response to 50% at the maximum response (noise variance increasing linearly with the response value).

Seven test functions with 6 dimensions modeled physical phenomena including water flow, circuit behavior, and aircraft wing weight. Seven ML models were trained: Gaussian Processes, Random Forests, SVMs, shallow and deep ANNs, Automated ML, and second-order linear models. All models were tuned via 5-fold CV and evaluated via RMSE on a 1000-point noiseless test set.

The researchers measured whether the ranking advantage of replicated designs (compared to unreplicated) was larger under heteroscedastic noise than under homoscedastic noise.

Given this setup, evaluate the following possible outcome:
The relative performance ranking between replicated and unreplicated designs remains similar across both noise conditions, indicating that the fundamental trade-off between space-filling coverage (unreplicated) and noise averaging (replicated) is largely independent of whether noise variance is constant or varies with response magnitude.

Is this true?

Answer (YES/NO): NO